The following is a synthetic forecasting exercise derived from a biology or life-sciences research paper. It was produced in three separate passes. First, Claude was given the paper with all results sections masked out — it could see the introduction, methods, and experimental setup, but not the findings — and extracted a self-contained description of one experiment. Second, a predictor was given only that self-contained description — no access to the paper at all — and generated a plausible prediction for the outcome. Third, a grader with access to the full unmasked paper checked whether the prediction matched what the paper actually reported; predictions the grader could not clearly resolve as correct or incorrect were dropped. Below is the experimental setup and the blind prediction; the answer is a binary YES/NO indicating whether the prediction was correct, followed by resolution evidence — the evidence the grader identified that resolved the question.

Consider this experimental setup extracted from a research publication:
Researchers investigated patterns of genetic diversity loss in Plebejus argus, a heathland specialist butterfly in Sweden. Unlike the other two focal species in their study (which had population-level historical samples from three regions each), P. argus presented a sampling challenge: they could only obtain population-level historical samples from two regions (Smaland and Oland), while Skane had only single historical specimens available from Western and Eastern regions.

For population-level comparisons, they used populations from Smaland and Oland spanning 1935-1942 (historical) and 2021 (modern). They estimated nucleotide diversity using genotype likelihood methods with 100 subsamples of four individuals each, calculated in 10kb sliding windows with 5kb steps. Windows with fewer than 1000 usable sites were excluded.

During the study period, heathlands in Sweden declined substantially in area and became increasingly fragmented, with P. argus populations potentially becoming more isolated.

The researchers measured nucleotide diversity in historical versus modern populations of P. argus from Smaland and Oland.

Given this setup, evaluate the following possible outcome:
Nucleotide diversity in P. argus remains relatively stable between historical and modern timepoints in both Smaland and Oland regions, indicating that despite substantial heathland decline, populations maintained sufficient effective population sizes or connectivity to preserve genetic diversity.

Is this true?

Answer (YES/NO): NO